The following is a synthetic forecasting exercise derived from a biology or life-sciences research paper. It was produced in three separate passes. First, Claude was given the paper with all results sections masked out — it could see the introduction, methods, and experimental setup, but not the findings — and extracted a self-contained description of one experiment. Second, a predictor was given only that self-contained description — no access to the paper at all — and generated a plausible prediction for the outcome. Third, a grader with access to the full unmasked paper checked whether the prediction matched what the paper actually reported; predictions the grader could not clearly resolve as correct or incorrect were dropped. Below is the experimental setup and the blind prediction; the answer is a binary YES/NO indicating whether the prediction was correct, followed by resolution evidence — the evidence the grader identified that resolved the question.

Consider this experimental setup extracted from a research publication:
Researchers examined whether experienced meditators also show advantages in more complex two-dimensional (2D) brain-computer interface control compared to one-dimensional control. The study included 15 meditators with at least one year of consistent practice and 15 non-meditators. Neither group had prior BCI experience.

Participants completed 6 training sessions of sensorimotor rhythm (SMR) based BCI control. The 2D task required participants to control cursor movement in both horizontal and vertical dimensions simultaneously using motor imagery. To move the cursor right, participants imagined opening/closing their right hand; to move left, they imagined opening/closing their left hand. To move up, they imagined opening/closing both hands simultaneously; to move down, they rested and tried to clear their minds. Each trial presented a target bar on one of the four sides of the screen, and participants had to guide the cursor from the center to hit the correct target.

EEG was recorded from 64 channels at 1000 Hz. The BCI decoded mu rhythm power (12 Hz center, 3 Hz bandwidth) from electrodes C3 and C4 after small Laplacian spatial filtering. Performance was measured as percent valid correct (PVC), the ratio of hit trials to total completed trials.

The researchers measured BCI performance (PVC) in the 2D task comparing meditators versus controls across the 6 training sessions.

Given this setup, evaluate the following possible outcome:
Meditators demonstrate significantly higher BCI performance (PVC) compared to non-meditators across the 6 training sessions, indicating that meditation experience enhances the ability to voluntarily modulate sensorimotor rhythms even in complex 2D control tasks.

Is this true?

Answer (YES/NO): YES